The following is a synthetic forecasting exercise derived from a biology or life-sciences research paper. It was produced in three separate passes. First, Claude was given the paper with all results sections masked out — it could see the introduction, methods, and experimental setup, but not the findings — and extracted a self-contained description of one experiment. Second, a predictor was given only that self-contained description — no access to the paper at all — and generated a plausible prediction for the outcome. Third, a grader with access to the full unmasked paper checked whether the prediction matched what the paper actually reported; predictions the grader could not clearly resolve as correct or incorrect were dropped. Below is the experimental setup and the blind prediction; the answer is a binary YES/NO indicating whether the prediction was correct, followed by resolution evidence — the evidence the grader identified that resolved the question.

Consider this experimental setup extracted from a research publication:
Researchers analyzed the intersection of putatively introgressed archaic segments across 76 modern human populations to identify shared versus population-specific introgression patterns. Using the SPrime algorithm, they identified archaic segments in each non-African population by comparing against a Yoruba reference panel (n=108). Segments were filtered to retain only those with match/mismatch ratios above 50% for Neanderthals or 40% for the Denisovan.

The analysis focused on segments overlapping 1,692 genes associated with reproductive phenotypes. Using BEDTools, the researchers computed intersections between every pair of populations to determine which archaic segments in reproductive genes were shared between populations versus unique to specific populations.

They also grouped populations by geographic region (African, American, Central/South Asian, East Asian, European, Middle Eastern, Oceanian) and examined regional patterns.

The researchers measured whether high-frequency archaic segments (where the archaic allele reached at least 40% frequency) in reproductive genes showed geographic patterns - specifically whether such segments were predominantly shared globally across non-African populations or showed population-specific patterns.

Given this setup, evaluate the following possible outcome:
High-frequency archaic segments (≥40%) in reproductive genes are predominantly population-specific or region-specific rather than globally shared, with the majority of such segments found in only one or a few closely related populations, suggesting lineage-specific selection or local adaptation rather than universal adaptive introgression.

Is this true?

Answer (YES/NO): YES